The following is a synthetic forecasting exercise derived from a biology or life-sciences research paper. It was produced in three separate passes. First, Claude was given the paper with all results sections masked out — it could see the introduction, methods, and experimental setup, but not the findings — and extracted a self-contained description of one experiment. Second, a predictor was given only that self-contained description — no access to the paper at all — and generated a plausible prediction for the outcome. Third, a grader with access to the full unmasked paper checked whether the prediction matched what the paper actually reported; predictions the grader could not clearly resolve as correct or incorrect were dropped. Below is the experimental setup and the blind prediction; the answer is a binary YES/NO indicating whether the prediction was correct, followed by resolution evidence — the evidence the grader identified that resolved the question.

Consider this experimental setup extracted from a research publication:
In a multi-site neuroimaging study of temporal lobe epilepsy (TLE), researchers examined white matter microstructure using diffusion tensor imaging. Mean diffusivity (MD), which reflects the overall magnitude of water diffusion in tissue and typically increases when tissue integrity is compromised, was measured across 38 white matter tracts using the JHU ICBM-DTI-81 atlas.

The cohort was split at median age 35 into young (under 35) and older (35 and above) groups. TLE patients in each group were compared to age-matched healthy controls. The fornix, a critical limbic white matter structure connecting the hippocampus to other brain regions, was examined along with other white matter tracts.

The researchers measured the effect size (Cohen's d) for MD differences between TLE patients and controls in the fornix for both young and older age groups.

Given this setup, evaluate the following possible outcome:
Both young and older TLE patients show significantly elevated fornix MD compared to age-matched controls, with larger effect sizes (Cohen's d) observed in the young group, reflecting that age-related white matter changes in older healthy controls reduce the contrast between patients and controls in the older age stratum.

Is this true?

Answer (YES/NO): YES